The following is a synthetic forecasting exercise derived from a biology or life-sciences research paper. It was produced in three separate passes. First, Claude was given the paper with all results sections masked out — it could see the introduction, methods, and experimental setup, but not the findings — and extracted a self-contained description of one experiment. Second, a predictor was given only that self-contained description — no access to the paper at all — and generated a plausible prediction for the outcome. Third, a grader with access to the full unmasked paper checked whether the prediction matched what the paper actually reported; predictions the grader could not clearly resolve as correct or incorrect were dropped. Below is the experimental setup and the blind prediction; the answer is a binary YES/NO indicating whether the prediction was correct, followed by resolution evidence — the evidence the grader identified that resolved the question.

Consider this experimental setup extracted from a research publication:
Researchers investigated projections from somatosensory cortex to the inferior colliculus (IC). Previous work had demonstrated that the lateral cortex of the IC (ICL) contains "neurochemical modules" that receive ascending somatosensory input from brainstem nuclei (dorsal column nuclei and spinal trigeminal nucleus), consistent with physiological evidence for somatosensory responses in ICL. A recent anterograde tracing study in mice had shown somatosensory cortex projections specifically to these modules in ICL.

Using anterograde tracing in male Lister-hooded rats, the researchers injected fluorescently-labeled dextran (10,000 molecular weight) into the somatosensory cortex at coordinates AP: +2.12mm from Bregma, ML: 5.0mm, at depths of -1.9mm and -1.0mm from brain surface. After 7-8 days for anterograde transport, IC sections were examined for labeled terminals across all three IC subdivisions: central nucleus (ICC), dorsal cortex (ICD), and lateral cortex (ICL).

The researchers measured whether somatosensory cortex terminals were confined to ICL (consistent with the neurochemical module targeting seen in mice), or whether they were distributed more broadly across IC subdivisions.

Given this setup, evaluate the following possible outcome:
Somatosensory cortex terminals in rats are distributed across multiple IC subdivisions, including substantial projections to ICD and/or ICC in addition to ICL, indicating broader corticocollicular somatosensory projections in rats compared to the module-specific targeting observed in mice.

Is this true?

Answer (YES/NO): YES